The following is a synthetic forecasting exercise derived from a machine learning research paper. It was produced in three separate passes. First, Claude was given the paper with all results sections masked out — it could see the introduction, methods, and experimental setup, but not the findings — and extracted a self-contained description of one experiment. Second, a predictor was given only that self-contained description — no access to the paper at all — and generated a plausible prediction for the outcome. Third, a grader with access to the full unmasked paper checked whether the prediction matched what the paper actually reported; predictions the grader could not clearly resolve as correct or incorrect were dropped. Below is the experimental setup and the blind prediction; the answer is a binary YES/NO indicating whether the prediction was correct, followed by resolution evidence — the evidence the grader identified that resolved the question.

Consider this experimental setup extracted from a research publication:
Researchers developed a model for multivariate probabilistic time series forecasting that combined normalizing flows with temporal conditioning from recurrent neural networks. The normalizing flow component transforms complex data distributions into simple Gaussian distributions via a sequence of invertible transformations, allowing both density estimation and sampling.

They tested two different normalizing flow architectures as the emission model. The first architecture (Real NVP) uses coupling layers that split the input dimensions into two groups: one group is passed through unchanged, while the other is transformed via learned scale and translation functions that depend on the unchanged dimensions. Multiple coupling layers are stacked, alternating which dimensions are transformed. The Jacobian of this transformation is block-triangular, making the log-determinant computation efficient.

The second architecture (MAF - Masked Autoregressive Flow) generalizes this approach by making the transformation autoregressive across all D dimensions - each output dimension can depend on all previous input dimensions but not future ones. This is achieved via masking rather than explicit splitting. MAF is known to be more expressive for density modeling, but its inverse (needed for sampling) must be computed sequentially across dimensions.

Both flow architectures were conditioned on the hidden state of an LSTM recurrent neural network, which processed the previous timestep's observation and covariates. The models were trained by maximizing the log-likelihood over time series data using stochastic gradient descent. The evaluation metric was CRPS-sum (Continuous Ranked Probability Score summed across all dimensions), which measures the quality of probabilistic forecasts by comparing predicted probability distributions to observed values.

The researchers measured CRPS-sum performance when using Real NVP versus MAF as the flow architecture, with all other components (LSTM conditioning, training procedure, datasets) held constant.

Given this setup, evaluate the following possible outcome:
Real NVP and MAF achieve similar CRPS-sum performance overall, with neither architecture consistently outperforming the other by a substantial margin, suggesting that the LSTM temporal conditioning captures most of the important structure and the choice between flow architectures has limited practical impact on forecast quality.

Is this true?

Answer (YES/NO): NO